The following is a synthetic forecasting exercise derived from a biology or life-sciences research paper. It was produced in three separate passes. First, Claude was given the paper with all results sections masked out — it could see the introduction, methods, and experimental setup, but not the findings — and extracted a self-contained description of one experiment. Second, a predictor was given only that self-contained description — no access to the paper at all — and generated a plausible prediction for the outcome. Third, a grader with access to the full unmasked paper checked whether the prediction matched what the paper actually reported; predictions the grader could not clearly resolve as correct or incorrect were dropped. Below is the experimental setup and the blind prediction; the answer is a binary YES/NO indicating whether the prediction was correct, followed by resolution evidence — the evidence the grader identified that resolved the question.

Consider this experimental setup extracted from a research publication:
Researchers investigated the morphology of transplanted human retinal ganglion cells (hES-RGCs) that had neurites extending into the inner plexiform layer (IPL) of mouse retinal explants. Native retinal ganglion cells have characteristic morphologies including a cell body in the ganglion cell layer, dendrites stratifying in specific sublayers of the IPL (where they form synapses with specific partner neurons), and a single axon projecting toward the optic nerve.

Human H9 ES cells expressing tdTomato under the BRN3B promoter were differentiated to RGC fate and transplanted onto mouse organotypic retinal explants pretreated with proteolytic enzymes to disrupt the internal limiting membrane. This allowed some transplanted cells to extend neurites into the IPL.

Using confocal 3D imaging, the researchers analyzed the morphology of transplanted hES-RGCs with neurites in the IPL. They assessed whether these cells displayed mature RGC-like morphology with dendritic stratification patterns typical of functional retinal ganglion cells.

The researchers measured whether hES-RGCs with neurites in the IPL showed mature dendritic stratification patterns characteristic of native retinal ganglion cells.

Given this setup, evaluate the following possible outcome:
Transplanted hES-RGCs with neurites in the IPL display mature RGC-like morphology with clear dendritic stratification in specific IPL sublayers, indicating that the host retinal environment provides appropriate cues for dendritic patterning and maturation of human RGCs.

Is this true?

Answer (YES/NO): NO